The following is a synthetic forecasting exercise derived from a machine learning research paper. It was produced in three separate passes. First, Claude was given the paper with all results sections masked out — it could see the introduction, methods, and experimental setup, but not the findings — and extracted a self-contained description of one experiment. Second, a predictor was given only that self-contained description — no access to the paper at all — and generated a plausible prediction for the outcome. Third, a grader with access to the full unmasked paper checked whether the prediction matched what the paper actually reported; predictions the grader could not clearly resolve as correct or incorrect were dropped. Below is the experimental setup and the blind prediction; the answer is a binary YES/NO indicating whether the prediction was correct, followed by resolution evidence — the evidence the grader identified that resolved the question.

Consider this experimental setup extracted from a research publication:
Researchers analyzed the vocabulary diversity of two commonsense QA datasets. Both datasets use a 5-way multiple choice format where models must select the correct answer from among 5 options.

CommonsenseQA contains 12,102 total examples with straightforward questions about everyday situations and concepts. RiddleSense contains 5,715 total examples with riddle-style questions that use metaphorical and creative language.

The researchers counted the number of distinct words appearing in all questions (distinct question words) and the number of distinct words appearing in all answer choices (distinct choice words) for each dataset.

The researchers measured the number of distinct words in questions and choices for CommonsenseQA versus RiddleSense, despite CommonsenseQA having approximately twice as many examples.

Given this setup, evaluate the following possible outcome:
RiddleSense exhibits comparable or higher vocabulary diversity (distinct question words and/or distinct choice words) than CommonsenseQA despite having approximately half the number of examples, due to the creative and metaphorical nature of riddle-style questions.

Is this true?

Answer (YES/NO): YES